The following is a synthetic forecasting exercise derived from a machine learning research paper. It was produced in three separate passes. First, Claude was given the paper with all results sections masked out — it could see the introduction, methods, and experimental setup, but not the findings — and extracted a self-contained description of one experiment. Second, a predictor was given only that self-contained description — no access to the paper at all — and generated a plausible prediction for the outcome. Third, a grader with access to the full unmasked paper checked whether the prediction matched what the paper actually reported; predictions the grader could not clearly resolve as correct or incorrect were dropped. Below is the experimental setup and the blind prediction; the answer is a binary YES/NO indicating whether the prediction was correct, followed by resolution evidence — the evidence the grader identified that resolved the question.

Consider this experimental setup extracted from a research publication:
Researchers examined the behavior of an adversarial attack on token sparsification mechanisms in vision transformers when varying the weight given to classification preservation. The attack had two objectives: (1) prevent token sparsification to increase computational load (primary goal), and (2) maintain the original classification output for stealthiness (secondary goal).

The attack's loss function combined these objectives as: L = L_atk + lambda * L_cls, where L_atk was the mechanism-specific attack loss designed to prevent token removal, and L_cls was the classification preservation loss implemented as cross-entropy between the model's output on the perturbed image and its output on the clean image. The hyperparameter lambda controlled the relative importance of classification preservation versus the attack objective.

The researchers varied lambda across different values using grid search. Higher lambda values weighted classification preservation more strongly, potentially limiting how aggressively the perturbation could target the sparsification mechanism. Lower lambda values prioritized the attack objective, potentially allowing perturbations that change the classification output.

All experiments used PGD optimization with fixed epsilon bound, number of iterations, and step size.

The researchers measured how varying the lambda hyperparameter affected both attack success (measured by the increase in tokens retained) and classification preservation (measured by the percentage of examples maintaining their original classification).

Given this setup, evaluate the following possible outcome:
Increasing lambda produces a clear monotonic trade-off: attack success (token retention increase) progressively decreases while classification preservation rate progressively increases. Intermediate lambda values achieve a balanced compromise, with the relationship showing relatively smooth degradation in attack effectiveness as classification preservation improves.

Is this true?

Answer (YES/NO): NO